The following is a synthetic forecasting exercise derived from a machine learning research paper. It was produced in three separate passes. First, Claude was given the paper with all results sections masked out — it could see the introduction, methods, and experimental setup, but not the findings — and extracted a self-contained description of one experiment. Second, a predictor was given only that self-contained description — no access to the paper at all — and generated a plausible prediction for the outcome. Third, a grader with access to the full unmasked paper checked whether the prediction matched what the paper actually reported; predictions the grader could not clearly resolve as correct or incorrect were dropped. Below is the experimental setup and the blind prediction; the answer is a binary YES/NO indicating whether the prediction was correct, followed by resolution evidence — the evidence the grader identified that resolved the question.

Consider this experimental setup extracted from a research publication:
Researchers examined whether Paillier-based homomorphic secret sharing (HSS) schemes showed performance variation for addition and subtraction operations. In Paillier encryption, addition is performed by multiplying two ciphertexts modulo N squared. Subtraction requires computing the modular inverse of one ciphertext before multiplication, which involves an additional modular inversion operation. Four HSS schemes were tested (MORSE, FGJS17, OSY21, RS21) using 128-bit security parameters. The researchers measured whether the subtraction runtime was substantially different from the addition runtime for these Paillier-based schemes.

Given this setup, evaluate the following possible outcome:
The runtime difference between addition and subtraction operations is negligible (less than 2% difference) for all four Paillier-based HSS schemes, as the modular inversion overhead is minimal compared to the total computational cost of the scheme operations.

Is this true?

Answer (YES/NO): NO